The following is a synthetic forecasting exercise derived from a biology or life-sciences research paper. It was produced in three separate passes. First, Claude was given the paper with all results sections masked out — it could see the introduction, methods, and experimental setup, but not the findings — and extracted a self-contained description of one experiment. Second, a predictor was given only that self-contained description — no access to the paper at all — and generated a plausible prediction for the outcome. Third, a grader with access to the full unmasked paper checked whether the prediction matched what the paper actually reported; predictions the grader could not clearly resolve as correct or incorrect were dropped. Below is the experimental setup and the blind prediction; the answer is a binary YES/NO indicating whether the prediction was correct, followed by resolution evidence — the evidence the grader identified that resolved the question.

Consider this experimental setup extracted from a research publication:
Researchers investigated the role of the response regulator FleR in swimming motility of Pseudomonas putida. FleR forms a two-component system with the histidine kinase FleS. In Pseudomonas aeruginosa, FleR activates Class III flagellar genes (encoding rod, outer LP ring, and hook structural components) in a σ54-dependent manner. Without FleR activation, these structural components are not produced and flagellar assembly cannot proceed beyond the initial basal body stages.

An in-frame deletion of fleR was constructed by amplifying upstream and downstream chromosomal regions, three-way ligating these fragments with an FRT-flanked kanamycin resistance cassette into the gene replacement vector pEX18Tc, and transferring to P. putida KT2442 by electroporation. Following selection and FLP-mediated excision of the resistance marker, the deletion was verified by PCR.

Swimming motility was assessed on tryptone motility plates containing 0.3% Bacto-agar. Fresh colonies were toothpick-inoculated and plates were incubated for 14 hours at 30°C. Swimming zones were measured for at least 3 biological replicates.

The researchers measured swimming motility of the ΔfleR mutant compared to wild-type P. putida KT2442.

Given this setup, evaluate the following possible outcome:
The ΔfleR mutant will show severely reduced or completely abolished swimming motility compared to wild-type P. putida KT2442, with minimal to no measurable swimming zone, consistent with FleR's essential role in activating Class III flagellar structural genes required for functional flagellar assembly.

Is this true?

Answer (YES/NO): NO